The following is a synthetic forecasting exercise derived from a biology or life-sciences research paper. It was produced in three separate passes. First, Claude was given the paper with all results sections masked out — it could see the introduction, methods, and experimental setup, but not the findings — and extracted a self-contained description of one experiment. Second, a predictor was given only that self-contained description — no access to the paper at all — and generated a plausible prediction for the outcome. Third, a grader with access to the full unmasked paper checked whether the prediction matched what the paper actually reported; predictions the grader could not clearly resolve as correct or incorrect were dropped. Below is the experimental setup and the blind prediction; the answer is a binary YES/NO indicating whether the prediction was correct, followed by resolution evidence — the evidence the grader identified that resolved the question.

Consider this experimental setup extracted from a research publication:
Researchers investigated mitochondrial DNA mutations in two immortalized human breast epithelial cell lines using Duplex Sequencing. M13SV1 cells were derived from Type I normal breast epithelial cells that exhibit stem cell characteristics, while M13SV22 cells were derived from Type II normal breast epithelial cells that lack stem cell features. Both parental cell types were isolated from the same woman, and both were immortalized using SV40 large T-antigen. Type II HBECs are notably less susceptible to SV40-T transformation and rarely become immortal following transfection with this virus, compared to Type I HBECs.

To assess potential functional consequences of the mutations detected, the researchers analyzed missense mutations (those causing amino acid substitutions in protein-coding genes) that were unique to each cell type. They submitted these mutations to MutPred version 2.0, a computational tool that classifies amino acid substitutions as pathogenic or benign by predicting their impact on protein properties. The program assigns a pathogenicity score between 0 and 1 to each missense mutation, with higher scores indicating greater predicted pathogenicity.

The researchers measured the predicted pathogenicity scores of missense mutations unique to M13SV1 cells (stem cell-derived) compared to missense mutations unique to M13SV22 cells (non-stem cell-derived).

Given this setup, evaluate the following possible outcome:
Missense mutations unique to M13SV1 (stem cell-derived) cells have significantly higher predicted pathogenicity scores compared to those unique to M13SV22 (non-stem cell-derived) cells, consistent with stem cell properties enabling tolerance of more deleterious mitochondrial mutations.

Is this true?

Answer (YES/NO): NO